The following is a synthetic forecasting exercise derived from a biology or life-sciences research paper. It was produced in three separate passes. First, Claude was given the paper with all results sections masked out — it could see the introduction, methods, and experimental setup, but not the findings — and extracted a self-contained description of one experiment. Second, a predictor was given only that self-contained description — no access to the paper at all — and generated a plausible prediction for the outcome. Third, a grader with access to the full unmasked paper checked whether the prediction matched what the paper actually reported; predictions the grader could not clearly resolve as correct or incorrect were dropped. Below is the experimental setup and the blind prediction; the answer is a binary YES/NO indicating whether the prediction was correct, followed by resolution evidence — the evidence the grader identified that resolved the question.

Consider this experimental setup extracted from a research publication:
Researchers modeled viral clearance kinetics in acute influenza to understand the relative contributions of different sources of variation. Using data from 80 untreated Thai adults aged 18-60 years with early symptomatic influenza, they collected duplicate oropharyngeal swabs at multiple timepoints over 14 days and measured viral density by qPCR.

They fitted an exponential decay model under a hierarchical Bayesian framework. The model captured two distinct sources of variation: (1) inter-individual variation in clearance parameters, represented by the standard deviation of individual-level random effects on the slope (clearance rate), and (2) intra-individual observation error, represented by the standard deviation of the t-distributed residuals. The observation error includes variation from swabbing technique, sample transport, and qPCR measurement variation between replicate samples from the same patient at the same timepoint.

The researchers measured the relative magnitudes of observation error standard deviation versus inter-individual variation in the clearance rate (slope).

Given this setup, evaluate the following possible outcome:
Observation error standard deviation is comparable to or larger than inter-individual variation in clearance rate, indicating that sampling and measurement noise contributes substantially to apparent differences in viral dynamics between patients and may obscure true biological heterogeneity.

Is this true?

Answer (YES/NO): YES